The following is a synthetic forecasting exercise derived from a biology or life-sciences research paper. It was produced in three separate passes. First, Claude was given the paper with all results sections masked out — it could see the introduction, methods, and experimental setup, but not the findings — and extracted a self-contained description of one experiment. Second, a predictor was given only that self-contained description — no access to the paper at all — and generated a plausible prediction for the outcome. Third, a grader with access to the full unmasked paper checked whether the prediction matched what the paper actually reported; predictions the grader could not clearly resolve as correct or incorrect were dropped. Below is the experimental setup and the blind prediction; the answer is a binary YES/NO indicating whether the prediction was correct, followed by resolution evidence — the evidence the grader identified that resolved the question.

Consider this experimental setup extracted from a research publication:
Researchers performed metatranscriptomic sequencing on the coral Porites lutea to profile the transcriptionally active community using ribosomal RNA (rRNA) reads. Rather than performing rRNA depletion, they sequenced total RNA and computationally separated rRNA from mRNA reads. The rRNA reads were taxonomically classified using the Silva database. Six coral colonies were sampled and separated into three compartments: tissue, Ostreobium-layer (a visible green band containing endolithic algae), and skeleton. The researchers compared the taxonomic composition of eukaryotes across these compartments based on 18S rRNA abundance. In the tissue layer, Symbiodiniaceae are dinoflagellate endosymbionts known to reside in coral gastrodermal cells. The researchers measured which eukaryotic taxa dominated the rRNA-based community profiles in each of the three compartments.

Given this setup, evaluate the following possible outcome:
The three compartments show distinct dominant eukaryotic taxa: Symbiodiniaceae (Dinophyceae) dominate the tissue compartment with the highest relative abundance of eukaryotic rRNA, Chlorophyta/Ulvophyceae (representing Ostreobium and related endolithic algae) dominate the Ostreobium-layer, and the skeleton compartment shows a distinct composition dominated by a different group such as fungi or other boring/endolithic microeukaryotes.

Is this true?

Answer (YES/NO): NO